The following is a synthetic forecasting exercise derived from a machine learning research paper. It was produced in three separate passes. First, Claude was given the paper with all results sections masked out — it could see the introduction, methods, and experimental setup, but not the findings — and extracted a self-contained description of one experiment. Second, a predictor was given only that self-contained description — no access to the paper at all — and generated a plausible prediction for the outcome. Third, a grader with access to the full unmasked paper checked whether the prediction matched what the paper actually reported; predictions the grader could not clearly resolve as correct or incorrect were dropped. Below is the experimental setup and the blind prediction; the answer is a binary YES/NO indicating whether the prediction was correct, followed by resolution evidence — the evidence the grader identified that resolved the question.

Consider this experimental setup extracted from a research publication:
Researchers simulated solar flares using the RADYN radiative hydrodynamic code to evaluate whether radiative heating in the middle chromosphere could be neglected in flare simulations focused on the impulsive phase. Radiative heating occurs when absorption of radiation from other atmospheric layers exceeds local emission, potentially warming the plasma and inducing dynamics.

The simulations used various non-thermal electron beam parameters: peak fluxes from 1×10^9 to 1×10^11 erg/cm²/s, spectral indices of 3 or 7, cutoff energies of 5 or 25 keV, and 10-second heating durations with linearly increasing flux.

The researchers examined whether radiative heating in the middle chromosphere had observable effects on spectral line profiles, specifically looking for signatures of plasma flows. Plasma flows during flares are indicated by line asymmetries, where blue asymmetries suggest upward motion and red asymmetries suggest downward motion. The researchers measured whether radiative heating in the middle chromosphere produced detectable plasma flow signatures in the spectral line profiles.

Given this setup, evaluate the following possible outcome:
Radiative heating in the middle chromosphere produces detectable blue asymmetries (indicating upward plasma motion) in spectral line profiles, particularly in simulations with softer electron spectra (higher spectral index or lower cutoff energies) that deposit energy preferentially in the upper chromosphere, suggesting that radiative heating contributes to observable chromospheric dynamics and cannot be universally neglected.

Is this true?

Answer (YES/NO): NO